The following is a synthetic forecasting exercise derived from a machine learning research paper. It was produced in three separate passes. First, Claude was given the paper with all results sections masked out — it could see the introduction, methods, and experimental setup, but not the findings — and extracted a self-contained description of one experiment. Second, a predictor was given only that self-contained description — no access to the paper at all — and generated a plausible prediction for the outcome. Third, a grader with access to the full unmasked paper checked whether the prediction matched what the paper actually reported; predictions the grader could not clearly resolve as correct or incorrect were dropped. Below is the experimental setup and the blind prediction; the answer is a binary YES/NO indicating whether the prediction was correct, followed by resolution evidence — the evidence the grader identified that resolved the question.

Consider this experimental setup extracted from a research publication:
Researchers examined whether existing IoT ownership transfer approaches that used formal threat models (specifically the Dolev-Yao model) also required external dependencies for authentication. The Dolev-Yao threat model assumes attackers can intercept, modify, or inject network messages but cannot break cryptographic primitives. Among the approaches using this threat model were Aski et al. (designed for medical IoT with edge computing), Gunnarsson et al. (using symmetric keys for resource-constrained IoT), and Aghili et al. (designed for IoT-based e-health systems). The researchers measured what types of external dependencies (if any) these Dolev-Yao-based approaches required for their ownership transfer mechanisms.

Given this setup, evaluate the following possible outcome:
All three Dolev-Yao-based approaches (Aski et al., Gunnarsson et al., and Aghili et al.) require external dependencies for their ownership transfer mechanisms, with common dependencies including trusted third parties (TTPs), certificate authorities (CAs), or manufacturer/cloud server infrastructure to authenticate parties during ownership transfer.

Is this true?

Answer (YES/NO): NO